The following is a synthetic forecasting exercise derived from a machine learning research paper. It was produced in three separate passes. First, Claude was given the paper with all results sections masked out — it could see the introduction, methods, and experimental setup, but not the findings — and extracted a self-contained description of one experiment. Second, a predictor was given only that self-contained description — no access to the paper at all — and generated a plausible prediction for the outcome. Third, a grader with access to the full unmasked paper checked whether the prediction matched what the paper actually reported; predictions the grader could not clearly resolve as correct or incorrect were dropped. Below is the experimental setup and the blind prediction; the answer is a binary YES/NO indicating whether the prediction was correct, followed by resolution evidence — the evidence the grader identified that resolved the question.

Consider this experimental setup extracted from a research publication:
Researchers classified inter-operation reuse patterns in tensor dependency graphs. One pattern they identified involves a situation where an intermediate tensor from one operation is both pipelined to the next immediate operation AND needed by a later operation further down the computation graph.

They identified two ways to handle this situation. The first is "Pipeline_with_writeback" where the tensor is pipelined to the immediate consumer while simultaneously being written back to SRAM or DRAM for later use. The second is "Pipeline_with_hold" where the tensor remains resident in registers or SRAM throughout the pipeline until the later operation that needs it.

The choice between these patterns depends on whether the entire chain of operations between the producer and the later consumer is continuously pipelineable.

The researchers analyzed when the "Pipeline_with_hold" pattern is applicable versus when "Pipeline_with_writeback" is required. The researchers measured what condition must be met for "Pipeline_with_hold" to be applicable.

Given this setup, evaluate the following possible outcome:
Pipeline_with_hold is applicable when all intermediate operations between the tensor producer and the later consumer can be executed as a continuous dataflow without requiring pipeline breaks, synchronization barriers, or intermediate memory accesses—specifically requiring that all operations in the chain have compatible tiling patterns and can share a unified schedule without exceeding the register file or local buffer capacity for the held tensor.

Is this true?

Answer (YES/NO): NO